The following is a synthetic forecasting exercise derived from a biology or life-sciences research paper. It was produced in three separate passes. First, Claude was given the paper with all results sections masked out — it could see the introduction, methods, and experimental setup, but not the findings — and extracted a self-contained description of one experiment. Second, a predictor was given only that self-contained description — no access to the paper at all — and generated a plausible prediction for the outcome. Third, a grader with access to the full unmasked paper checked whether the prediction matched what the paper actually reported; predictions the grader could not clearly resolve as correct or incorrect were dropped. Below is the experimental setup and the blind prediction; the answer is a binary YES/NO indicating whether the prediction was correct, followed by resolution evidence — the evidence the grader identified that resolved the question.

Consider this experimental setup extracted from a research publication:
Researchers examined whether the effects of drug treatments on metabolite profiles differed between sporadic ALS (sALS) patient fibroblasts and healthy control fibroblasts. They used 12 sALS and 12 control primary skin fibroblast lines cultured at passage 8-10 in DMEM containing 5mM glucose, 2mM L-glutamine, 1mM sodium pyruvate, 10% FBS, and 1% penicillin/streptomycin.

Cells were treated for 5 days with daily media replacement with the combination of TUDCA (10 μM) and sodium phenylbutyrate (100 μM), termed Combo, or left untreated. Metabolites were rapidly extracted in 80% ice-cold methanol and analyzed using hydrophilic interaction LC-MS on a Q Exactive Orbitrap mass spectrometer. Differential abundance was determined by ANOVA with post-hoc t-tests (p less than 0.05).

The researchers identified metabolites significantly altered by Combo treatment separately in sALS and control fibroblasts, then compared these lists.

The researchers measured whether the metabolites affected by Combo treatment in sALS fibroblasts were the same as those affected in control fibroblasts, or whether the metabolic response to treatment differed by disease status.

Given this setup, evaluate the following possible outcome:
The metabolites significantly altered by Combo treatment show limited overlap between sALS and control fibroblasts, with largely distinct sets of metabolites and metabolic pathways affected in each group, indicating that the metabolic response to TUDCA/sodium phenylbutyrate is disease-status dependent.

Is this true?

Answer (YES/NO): NO